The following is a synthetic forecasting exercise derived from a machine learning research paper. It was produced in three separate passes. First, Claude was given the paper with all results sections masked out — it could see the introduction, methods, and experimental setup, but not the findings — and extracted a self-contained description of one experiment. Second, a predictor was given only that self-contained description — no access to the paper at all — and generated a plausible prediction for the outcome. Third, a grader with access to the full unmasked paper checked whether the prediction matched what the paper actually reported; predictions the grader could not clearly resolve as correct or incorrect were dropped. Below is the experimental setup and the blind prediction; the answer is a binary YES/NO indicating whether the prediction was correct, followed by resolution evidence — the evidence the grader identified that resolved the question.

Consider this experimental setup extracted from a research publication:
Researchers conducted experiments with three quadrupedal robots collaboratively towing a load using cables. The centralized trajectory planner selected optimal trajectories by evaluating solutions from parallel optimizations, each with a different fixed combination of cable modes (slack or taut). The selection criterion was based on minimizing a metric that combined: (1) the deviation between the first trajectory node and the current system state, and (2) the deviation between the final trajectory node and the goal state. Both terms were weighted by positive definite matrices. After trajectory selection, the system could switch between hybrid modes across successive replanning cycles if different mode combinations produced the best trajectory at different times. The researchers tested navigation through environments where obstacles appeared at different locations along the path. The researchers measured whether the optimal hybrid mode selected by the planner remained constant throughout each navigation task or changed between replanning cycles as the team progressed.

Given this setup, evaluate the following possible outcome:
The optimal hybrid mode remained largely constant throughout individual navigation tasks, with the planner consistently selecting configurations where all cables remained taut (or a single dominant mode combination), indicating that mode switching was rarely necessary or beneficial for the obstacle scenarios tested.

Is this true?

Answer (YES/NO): NO